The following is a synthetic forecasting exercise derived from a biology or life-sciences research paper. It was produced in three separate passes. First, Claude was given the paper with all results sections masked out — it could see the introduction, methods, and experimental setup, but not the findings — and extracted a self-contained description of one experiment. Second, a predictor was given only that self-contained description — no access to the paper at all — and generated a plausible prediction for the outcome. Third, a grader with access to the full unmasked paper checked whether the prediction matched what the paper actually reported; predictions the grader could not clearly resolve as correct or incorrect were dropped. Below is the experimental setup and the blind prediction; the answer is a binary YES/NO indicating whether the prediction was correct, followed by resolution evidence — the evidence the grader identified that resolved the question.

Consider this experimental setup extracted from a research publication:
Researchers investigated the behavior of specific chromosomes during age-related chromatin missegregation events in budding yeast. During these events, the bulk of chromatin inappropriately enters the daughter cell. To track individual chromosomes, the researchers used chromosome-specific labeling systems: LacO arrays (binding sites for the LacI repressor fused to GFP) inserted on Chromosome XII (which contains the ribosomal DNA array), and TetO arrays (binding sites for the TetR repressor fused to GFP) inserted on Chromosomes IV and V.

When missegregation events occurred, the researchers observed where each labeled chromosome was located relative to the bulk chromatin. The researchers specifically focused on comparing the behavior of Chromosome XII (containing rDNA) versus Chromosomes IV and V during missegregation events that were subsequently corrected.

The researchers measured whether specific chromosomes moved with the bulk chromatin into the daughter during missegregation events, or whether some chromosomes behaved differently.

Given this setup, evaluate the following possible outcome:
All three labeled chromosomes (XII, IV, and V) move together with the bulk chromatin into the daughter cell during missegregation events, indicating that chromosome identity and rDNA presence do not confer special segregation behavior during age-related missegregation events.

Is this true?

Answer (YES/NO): NO